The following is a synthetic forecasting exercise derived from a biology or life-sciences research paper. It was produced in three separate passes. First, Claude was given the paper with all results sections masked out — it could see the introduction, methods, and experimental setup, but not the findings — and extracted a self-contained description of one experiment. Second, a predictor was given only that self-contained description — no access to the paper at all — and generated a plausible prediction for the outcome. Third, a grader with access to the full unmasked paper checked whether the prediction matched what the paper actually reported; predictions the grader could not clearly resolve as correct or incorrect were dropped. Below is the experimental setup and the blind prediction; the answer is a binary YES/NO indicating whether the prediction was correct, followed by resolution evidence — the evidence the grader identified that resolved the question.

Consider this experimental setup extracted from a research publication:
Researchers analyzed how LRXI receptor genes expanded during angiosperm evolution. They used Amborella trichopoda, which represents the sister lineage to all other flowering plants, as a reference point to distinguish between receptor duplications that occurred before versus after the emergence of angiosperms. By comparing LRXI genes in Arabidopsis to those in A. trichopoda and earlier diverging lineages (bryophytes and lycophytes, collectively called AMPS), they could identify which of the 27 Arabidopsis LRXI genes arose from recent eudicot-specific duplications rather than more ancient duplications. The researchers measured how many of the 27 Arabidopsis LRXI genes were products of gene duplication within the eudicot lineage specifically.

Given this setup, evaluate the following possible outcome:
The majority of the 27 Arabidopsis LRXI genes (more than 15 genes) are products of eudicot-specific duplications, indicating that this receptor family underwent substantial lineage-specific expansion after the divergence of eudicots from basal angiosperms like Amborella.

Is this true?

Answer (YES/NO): NO